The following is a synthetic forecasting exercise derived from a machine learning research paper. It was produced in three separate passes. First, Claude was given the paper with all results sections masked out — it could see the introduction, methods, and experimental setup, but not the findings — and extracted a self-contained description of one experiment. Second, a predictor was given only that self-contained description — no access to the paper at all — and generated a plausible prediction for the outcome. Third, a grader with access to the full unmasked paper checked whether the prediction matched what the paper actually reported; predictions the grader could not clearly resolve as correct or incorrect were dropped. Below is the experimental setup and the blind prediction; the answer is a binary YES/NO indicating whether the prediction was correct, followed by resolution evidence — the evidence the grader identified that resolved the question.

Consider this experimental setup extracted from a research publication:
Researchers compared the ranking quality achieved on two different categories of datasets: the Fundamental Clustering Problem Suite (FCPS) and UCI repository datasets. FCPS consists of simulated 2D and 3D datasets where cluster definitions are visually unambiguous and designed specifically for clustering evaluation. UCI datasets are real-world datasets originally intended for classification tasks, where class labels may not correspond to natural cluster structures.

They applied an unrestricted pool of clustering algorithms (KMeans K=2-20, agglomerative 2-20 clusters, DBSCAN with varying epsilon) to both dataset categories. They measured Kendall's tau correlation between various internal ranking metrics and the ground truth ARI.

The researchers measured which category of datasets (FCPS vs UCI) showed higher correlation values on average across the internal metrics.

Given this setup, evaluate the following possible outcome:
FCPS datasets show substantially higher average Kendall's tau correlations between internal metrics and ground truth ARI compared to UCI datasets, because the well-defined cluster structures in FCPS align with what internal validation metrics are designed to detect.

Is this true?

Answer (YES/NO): YES